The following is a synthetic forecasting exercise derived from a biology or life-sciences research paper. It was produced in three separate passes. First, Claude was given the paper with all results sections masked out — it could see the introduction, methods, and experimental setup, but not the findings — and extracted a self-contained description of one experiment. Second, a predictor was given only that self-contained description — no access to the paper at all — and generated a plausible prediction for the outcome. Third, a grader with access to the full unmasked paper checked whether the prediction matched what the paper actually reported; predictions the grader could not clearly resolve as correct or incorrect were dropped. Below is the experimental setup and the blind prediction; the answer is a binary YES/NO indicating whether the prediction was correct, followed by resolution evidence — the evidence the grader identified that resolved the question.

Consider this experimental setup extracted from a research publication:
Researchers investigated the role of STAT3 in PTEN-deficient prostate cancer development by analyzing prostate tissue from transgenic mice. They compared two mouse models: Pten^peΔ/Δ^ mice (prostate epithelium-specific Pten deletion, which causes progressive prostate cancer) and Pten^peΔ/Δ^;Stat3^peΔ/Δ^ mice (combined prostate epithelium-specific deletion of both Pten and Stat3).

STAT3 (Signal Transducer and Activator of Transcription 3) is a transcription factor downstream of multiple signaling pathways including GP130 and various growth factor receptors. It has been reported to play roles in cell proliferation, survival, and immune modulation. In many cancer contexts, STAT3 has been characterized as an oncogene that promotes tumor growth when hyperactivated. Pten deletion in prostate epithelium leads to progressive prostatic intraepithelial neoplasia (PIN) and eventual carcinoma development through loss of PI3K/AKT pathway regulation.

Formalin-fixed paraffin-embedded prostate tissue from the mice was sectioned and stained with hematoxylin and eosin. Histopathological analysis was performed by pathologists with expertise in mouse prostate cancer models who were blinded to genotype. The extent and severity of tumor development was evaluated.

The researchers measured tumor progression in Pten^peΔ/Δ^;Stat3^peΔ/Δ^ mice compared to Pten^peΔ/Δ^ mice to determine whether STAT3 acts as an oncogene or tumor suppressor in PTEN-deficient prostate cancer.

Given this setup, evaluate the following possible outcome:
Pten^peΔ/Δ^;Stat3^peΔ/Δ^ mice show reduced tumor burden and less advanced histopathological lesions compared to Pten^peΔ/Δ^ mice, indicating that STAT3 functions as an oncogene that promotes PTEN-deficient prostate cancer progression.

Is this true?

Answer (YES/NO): NO